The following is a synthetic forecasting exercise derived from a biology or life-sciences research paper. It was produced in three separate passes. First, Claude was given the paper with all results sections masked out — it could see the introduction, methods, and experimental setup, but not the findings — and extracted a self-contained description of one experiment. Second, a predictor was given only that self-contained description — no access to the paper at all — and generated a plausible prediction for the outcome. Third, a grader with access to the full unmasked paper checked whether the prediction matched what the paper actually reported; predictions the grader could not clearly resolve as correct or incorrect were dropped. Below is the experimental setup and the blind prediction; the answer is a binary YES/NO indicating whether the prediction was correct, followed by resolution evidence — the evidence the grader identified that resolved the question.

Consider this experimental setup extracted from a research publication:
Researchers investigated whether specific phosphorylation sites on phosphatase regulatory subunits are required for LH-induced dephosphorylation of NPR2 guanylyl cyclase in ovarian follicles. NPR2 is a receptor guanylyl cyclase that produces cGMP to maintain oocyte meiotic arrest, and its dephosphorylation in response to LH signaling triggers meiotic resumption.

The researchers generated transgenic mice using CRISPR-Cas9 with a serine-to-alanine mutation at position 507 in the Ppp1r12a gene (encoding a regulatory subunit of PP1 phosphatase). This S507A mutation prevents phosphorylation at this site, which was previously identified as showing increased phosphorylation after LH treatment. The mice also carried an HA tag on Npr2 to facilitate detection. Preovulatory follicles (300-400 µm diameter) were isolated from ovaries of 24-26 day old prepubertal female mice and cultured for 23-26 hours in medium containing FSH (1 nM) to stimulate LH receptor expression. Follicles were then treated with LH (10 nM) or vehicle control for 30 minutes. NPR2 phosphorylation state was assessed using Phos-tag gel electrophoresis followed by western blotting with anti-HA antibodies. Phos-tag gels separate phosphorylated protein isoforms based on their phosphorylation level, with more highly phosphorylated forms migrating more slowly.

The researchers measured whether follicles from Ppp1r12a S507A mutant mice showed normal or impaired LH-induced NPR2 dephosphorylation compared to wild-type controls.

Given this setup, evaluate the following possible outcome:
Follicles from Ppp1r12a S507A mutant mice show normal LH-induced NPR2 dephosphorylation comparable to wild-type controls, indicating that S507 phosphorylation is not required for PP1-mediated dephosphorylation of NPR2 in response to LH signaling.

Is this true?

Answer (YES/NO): YES